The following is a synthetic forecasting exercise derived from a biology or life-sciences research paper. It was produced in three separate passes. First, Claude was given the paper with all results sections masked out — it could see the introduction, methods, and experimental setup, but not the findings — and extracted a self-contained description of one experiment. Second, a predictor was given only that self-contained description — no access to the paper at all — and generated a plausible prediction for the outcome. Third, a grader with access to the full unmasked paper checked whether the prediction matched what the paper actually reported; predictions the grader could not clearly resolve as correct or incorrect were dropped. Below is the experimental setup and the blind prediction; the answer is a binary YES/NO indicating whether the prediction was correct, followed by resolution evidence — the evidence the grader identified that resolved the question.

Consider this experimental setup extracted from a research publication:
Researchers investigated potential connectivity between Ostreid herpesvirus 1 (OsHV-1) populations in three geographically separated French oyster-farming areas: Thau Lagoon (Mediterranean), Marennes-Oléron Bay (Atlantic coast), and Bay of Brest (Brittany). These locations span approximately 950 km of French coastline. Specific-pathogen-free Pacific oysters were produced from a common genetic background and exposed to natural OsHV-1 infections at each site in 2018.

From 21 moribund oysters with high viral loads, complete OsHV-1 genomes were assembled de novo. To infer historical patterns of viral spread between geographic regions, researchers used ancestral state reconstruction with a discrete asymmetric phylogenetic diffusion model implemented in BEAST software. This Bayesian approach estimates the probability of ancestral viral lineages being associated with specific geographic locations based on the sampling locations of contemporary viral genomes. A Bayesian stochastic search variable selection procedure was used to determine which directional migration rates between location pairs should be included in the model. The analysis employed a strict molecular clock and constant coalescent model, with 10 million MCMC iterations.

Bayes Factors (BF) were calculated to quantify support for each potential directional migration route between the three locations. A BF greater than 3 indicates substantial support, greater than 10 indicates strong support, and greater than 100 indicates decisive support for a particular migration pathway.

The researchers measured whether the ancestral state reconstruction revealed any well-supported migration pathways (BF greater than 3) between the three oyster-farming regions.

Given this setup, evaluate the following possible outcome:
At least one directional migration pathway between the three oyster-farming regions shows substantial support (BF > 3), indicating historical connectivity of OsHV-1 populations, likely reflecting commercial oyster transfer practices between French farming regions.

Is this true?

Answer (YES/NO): YES